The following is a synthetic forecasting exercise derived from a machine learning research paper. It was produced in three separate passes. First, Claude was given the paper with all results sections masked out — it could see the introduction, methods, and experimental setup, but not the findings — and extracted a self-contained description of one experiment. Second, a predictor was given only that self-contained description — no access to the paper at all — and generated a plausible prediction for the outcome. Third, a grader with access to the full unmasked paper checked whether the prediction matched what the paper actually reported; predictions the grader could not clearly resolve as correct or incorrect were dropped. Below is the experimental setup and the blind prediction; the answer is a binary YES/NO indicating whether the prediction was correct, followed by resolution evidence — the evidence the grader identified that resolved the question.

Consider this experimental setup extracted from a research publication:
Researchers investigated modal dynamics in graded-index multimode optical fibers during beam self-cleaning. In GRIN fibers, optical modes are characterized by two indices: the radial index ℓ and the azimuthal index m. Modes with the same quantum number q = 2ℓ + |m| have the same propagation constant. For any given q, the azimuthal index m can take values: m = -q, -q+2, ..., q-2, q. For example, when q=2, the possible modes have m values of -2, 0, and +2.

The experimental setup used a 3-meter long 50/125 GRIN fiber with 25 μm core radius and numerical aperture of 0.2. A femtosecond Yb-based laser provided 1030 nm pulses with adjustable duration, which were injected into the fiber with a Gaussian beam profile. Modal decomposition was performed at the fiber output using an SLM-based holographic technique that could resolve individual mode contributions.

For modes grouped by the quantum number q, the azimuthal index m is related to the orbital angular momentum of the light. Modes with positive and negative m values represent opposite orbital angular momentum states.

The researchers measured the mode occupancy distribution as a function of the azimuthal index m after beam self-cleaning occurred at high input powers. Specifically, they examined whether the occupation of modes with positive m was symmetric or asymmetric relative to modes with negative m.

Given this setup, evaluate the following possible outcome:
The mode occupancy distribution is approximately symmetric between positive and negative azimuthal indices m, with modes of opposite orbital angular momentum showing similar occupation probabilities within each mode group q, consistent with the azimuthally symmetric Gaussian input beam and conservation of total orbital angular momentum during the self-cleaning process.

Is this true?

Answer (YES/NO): YES